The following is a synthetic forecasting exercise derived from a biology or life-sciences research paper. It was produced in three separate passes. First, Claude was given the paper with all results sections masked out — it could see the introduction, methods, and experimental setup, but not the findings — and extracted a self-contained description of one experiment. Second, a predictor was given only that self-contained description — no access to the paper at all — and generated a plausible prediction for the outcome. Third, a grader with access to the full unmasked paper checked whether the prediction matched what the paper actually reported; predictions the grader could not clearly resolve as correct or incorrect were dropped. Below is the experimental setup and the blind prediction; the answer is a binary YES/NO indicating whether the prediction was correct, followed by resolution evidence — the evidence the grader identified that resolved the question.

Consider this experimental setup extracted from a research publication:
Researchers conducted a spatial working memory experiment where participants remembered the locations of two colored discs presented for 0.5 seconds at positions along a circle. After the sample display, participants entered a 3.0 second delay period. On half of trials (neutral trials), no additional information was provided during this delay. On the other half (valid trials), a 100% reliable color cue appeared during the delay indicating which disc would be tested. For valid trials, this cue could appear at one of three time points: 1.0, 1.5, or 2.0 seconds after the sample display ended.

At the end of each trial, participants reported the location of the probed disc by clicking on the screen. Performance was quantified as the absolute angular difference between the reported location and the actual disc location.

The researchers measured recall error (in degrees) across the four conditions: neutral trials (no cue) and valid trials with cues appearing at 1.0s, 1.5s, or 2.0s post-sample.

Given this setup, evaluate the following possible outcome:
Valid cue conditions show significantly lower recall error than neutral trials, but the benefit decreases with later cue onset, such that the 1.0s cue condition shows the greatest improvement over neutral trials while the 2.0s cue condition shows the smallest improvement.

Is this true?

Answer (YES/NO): NO